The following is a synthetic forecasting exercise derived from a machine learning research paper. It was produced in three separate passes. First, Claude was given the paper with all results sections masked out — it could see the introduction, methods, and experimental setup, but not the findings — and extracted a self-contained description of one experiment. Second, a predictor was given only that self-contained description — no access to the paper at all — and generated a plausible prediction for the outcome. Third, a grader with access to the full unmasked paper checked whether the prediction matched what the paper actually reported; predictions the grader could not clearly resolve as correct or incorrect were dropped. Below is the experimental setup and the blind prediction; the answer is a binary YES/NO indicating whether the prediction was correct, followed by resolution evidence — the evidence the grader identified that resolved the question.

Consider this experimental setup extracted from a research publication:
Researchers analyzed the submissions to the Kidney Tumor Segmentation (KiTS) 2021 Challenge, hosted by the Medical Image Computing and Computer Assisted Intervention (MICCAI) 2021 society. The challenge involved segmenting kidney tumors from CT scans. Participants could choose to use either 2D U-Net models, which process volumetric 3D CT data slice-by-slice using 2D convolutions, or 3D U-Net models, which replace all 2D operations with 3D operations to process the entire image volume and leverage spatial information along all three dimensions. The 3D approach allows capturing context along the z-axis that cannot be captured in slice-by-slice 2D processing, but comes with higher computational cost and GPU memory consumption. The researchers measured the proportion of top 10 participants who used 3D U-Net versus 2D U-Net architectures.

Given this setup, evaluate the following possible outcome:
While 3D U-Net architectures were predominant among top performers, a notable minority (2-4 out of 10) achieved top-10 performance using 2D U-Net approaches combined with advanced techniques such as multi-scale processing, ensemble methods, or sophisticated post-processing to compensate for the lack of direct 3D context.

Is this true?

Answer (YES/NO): NO